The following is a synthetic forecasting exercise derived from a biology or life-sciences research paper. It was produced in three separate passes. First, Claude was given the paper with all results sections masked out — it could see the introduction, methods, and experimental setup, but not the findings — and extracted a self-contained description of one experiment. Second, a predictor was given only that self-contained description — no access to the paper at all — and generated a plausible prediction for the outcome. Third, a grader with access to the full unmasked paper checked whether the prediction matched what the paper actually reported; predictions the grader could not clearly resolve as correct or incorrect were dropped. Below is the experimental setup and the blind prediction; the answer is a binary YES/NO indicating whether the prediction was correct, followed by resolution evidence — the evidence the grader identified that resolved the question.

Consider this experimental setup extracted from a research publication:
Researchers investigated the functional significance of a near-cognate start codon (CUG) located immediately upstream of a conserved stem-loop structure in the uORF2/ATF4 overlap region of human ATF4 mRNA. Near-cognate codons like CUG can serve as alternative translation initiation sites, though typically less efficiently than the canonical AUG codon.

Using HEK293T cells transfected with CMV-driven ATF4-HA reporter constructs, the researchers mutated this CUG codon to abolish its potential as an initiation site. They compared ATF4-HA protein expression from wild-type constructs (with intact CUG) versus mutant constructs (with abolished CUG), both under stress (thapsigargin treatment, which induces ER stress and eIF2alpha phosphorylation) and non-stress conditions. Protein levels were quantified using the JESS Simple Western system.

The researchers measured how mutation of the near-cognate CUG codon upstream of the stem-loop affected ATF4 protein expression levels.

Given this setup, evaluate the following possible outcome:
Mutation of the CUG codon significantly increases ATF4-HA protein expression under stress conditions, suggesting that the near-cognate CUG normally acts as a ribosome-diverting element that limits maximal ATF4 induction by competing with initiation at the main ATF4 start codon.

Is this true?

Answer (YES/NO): NO